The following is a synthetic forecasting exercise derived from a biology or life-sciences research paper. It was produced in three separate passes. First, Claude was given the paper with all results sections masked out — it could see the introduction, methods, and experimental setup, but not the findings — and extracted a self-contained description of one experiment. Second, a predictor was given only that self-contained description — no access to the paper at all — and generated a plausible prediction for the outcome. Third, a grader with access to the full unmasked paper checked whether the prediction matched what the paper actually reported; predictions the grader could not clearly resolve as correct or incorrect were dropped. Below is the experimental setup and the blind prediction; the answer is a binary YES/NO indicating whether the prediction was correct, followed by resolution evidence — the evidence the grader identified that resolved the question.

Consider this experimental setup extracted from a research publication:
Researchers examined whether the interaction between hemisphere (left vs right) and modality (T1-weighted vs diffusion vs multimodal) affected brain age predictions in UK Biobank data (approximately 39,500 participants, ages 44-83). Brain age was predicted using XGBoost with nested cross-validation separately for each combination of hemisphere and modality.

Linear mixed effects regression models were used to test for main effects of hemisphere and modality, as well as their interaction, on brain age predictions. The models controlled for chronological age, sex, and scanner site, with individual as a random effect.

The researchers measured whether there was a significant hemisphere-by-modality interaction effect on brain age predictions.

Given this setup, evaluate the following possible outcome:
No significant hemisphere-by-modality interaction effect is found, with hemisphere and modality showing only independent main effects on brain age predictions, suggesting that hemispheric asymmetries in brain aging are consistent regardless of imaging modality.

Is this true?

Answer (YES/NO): NO